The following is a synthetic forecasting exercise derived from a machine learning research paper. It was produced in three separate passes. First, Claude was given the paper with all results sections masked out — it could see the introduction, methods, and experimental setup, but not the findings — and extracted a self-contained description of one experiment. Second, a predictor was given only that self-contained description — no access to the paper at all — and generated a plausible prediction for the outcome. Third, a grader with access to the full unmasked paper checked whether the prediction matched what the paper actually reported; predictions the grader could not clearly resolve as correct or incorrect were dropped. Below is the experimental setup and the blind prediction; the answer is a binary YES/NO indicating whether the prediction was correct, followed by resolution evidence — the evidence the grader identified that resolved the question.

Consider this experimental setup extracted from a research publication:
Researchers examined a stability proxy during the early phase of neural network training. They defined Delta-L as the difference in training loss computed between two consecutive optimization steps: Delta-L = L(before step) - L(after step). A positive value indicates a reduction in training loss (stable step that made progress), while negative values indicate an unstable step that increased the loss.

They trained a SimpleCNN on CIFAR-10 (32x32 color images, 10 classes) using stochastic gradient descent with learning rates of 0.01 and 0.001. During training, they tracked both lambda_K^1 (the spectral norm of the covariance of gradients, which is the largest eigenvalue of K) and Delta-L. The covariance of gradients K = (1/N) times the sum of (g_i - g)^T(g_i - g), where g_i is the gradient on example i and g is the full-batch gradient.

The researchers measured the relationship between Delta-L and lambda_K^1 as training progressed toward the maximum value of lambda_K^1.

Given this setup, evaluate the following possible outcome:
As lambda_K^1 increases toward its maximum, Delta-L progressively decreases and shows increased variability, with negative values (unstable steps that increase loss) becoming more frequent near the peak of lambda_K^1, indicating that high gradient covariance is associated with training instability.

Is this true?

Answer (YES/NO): YES